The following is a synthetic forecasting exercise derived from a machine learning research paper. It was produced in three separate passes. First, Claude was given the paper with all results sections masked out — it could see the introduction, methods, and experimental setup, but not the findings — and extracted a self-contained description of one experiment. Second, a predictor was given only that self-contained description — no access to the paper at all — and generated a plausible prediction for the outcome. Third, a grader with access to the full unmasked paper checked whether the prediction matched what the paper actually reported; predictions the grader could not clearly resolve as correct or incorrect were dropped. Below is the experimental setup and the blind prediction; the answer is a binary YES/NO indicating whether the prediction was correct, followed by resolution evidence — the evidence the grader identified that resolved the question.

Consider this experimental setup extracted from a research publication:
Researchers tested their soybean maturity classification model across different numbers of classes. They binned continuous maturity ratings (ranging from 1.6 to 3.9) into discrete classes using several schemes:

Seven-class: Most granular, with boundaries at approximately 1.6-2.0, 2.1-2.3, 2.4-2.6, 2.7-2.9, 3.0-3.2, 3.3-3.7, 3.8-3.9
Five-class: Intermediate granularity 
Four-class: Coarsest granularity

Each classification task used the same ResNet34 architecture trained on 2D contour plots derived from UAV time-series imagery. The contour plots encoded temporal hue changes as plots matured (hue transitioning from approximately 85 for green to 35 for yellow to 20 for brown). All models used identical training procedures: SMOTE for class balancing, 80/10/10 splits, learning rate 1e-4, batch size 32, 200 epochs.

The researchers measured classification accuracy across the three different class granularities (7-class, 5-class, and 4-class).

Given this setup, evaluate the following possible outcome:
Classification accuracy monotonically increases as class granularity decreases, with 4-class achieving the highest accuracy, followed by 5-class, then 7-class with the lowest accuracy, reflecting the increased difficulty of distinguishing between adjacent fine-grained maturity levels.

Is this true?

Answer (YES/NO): YES